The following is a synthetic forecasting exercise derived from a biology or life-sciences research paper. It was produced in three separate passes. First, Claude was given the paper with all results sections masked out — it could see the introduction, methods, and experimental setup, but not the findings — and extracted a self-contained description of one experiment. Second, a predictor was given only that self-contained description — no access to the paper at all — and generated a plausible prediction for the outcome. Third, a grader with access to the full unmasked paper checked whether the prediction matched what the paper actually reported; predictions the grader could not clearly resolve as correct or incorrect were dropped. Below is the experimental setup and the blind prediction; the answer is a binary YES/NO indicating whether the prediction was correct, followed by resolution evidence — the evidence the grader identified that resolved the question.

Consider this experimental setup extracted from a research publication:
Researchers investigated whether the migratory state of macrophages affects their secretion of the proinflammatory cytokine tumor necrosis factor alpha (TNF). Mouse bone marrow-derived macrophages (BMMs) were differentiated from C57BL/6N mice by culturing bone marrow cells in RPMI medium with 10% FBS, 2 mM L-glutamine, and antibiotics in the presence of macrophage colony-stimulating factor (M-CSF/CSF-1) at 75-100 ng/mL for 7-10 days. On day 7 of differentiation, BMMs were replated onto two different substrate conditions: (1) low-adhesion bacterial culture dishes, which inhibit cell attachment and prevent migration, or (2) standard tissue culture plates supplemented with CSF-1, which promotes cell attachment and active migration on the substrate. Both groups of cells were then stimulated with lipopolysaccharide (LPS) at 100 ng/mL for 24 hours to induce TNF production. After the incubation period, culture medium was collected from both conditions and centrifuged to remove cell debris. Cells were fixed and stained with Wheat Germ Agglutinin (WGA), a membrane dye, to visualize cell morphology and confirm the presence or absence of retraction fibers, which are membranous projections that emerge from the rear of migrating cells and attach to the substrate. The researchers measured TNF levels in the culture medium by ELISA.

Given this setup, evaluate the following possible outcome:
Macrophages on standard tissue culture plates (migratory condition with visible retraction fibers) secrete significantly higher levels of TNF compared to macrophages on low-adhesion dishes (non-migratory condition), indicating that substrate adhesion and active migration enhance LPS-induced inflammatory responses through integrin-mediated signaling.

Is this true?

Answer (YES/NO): YES